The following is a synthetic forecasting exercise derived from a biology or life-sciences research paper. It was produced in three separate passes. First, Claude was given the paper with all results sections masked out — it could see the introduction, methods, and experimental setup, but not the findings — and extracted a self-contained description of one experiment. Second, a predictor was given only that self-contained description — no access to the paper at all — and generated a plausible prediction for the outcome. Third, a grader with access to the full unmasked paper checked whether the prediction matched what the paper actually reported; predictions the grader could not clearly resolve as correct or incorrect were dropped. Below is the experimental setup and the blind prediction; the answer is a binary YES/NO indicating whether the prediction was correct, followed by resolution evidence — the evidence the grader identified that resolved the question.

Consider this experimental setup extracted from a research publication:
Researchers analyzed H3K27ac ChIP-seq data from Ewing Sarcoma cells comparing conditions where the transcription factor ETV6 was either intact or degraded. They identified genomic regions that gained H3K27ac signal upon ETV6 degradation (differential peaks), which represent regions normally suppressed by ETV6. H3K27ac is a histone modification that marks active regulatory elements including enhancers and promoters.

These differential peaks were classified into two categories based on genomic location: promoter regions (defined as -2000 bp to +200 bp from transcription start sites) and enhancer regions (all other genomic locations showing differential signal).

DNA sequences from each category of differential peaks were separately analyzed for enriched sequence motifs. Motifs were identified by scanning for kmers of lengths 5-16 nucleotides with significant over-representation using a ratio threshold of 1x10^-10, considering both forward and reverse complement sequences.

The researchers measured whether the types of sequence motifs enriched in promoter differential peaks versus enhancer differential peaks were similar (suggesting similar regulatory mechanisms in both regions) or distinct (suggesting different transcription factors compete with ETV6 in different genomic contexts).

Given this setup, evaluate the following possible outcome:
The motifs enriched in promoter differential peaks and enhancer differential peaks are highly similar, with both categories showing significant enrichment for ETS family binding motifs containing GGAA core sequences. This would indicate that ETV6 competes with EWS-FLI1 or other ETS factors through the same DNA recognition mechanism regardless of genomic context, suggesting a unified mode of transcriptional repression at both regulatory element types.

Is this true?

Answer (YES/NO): NO